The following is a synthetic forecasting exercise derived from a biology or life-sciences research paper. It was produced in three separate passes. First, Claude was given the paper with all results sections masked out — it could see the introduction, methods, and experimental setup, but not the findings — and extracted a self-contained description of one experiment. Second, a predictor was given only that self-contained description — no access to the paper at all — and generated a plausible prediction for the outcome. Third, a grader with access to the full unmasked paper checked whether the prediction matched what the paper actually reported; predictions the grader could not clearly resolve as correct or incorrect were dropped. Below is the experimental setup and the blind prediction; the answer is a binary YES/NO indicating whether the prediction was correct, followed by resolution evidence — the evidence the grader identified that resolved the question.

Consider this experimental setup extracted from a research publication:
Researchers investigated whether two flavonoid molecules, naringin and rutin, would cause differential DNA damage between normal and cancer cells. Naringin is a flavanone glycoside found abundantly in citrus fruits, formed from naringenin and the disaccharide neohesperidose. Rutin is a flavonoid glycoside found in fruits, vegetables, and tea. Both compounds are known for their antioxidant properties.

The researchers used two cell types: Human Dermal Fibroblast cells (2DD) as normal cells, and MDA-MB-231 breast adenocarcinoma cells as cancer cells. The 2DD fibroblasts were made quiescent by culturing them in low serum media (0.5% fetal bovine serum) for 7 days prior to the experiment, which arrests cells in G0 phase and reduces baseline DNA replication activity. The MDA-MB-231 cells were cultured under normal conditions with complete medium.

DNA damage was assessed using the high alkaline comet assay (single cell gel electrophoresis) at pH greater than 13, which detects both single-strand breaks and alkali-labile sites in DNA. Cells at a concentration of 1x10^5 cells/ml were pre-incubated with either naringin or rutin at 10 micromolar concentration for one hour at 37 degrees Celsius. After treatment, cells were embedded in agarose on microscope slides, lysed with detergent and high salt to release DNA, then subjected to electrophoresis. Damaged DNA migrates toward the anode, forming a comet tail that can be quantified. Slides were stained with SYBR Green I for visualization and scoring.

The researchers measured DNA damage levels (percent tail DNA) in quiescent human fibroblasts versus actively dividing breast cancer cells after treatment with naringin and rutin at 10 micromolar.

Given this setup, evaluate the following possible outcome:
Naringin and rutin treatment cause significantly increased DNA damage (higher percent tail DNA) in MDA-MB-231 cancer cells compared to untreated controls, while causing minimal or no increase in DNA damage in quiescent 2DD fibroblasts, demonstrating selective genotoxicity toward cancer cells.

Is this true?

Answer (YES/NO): YES